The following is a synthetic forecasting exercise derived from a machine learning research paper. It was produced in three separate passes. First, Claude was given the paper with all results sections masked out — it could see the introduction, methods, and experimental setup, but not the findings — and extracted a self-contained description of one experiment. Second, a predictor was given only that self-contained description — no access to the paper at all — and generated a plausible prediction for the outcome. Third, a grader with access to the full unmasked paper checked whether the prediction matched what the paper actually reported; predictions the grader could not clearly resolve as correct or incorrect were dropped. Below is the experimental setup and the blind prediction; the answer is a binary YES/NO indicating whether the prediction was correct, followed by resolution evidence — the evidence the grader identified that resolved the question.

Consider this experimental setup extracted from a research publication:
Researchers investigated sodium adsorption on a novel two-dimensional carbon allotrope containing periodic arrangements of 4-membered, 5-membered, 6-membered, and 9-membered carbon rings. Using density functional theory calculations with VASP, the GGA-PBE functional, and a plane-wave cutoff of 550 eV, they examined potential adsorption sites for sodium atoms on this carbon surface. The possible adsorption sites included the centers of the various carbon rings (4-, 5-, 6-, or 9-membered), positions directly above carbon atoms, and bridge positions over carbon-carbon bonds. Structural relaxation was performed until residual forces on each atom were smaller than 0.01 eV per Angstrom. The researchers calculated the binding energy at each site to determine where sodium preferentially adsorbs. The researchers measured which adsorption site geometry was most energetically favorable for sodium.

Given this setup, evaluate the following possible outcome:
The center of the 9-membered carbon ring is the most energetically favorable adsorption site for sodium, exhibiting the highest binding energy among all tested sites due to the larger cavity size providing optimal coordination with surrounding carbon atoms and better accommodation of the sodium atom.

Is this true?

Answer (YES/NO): YES